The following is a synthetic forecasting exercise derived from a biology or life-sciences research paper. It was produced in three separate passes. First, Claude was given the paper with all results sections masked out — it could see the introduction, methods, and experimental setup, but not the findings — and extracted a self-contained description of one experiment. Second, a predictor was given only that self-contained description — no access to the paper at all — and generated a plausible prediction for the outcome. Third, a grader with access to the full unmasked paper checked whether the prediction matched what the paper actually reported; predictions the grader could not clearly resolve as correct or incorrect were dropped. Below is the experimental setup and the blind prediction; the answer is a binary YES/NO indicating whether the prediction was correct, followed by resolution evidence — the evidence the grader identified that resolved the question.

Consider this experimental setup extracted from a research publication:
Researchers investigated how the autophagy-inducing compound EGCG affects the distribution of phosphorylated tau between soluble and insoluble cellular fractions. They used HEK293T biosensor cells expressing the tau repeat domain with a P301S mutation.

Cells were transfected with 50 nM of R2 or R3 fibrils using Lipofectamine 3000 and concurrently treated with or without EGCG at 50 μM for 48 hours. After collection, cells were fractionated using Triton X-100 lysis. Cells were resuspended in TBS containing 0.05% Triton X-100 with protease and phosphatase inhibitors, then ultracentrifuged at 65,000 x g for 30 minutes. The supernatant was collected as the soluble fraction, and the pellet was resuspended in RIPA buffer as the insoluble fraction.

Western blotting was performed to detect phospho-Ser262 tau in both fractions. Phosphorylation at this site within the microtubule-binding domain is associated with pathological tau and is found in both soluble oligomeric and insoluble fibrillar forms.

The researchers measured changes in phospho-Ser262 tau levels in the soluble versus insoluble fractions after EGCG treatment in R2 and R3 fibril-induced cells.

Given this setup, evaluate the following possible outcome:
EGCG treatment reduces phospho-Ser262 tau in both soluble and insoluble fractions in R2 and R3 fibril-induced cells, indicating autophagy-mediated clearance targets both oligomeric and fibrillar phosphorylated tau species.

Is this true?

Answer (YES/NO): NO